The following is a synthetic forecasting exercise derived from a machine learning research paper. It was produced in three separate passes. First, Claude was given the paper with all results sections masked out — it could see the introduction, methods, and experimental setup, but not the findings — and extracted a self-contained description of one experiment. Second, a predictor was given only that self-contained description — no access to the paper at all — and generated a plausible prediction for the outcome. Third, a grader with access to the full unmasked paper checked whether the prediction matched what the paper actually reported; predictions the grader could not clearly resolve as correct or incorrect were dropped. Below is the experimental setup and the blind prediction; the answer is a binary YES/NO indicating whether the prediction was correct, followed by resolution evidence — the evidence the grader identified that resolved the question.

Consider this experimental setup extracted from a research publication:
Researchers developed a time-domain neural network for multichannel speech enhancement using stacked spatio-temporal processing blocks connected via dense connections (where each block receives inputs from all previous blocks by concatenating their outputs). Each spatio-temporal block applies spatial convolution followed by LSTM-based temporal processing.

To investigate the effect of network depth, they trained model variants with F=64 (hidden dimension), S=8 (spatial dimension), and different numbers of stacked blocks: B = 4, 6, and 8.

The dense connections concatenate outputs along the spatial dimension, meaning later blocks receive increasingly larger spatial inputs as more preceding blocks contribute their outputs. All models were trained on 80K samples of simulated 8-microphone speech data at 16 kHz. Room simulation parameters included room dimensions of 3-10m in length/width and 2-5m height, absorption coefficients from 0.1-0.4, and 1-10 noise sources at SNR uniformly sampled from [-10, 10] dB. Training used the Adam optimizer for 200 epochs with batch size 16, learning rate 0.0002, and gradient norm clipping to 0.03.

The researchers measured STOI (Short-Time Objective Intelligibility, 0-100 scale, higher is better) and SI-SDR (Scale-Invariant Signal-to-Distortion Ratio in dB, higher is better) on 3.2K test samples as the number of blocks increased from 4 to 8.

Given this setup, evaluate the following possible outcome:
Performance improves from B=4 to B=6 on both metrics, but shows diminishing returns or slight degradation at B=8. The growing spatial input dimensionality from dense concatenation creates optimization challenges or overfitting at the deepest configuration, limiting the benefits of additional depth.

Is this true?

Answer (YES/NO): NO